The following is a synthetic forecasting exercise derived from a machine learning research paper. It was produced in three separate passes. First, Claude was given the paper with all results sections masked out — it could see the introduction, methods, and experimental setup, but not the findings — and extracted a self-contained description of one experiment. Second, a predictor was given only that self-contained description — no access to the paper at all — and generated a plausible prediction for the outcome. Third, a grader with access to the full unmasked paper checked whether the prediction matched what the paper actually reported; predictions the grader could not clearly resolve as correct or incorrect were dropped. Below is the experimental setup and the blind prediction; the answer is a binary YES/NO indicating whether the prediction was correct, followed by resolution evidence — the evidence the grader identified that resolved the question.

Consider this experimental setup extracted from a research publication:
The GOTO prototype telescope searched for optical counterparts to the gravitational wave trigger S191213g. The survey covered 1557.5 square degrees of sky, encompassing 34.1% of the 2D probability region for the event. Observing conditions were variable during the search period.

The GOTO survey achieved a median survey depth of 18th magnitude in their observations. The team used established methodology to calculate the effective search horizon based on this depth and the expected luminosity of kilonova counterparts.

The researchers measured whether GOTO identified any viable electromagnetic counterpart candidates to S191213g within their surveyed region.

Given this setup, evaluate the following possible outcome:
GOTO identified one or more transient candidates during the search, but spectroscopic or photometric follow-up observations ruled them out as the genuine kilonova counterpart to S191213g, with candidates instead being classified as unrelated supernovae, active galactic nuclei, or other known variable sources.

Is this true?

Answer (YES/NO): NO